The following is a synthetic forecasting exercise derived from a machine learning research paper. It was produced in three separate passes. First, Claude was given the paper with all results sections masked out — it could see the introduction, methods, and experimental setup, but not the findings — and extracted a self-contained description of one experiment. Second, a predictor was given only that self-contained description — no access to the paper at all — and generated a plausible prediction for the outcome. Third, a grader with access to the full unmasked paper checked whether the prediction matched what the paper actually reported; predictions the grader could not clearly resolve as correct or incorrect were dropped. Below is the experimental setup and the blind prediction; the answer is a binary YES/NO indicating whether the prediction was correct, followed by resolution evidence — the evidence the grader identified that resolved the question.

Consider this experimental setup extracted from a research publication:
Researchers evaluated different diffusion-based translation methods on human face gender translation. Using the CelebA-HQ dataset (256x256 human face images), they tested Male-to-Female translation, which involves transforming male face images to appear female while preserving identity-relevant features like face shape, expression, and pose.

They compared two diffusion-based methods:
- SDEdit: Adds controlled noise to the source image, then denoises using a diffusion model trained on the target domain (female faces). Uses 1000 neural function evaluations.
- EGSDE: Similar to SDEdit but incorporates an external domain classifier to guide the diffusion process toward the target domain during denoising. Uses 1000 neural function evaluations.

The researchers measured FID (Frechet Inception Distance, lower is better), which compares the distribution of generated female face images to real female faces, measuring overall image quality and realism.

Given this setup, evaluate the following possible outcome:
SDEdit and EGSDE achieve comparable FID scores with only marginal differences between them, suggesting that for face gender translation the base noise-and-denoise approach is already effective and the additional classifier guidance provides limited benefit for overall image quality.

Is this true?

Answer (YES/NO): NO